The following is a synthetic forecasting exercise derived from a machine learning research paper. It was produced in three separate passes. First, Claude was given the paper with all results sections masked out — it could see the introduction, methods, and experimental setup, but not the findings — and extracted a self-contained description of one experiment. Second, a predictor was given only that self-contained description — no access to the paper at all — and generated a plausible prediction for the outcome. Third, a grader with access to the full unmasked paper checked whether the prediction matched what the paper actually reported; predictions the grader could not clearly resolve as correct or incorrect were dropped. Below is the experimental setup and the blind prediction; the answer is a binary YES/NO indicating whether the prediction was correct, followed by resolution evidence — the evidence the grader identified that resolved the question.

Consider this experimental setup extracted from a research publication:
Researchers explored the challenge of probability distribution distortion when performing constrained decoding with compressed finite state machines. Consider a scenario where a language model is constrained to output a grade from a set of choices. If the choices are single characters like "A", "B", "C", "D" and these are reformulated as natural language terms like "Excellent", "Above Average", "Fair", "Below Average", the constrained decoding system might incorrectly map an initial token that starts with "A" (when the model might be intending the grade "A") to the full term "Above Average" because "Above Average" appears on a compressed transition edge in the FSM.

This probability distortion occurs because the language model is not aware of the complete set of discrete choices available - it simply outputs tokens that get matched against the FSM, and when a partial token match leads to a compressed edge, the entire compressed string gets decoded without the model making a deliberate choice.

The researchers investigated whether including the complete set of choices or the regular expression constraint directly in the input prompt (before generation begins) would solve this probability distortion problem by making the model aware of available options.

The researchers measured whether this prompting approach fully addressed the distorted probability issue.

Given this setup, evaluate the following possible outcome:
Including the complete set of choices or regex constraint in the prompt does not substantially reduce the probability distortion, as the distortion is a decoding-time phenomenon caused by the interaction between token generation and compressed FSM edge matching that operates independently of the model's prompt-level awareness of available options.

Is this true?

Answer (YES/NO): YES